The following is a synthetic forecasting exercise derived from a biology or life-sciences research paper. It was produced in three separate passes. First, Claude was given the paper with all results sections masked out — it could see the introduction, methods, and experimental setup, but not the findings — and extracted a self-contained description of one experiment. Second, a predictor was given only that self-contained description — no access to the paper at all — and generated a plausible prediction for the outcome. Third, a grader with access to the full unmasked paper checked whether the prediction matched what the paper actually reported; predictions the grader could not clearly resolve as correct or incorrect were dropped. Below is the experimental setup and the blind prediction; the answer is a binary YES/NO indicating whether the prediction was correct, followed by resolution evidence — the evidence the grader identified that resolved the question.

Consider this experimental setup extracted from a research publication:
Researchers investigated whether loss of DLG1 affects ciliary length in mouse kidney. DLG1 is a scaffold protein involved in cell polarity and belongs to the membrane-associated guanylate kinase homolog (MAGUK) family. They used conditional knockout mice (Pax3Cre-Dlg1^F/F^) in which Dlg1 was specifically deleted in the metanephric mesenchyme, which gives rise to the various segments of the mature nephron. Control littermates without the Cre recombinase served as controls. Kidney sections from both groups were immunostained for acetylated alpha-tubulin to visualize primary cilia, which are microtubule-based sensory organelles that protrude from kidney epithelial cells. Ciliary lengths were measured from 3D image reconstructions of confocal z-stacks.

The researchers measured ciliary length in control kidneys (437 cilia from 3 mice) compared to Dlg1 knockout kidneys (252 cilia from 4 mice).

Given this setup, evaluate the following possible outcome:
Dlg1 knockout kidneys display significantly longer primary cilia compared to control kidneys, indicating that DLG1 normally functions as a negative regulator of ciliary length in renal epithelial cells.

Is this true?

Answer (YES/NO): YES